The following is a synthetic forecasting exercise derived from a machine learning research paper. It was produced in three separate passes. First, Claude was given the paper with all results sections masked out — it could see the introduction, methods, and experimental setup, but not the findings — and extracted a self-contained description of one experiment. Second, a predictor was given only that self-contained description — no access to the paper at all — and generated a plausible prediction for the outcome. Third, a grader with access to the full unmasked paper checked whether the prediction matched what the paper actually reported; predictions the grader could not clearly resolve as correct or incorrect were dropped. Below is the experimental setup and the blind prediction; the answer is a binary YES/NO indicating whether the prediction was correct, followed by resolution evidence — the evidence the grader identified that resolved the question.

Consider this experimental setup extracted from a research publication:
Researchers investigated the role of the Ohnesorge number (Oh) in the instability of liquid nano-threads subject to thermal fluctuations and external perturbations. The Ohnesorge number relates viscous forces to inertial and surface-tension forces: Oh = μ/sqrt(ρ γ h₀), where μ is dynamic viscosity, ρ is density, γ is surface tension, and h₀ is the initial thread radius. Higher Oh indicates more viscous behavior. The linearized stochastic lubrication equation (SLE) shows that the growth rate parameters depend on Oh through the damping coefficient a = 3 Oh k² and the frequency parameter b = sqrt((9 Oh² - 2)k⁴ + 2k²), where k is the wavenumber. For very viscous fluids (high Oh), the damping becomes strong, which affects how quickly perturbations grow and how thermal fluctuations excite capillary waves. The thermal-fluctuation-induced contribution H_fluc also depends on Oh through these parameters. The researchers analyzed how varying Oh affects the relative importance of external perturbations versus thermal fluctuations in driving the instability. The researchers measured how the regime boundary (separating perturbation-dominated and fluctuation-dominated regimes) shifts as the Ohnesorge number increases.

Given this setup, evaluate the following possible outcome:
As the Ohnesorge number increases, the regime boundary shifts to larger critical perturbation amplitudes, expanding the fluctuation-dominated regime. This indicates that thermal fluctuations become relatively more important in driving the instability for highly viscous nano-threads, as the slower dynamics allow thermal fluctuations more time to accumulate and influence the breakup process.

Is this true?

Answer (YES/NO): NO